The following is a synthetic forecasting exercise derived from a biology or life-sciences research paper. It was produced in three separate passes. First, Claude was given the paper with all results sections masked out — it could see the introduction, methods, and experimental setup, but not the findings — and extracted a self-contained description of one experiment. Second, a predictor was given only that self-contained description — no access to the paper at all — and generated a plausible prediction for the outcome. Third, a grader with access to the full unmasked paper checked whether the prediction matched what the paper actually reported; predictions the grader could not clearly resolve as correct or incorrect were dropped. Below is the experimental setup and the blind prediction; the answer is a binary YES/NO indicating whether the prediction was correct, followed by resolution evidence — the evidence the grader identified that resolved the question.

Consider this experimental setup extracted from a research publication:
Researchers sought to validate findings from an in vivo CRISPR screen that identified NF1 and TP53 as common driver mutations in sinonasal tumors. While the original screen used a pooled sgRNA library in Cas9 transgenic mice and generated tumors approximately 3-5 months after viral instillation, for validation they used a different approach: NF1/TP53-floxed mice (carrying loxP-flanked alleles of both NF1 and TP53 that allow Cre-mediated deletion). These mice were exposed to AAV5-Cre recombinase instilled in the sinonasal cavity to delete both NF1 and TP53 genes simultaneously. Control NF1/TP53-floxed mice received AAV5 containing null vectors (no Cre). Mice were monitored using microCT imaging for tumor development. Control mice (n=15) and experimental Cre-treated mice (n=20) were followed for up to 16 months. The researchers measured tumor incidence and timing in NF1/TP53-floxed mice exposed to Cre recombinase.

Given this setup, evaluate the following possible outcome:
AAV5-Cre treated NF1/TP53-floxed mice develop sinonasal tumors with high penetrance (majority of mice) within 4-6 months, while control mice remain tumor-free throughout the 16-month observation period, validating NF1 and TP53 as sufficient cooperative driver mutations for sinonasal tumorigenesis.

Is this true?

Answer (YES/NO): NO